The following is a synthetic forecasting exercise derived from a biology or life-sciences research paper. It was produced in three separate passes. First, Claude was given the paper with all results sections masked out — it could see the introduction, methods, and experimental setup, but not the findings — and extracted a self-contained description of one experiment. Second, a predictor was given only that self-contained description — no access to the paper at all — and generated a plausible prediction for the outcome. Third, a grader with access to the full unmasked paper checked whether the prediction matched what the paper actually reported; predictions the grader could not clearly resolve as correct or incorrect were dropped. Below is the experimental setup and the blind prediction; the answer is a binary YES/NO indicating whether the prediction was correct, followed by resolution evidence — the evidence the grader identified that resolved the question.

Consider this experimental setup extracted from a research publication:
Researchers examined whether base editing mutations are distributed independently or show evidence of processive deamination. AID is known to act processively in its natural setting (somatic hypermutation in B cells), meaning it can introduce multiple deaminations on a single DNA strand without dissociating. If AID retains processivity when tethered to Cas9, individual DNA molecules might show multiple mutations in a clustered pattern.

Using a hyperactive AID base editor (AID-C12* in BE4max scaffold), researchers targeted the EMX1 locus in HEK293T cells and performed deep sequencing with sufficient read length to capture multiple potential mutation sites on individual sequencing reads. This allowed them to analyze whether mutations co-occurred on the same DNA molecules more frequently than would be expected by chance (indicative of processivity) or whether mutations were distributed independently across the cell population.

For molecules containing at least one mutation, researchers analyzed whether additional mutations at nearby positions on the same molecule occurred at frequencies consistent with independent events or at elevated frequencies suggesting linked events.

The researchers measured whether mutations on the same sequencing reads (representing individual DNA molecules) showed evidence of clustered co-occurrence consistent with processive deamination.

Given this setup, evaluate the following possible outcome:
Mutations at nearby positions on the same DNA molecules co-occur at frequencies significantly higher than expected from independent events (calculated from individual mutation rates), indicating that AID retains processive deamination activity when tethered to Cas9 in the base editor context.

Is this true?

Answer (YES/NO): YES